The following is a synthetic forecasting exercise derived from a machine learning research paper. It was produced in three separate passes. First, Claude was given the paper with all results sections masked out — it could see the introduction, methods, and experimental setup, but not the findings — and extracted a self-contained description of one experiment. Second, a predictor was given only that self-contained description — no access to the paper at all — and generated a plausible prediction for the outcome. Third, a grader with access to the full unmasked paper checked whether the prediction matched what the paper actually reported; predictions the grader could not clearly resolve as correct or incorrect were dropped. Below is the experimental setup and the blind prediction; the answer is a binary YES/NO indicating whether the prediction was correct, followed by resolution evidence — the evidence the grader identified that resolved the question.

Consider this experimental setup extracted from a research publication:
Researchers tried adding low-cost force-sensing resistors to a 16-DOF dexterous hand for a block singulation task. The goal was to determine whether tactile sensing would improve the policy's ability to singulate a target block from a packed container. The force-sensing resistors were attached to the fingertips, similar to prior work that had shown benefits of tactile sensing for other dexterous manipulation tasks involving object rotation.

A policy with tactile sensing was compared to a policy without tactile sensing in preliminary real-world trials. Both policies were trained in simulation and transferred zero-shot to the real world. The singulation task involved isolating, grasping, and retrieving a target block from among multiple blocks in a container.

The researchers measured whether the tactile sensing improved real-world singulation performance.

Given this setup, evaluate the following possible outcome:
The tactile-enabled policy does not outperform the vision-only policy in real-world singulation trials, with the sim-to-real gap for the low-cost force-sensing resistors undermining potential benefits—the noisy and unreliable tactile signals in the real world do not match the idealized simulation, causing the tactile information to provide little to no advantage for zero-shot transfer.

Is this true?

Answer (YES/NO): NO